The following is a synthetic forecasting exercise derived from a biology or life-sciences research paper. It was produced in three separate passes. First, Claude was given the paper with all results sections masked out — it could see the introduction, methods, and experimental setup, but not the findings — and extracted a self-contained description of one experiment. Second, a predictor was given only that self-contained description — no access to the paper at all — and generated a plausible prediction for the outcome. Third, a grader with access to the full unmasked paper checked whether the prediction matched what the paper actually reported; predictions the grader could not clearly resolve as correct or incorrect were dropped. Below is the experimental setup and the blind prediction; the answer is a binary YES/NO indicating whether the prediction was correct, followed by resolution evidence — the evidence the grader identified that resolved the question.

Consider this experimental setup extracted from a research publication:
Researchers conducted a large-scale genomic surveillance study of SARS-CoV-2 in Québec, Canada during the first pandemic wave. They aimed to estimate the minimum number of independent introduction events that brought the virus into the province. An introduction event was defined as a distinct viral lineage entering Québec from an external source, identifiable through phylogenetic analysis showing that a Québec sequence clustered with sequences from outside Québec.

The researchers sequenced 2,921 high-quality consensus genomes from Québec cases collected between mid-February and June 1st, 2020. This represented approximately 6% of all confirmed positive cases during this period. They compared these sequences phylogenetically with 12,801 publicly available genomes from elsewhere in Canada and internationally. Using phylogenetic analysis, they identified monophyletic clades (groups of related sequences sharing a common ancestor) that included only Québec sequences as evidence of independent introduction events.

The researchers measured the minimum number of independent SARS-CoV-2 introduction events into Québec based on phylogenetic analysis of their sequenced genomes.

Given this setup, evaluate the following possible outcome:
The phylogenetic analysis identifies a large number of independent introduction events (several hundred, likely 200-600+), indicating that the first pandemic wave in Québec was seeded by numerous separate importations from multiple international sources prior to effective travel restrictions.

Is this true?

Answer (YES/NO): YES